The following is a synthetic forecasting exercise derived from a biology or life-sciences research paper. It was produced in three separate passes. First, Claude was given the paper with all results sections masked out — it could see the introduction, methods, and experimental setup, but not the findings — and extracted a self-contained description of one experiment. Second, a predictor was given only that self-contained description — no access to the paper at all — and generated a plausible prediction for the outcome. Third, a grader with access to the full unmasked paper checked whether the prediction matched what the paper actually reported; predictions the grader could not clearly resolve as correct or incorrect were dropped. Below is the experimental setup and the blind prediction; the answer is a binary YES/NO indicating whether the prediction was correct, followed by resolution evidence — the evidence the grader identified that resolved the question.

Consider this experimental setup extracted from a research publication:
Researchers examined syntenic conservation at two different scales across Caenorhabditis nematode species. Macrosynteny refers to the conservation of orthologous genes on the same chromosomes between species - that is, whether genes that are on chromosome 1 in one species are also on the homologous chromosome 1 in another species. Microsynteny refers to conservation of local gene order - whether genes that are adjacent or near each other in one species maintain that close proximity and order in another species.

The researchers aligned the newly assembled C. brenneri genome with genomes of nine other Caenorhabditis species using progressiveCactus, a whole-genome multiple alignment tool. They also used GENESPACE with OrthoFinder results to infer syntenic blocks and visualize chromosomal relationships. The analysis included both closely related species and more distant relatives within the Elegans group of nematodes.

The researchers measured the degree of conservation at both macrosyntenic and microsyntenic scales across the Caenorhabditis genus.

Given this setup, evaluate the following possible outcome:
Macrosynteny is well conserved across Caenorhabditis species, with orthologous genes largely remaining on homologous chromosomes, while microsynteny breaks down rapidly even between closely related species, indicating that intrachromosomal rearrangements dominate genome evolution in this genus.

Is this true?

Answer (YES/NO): YES